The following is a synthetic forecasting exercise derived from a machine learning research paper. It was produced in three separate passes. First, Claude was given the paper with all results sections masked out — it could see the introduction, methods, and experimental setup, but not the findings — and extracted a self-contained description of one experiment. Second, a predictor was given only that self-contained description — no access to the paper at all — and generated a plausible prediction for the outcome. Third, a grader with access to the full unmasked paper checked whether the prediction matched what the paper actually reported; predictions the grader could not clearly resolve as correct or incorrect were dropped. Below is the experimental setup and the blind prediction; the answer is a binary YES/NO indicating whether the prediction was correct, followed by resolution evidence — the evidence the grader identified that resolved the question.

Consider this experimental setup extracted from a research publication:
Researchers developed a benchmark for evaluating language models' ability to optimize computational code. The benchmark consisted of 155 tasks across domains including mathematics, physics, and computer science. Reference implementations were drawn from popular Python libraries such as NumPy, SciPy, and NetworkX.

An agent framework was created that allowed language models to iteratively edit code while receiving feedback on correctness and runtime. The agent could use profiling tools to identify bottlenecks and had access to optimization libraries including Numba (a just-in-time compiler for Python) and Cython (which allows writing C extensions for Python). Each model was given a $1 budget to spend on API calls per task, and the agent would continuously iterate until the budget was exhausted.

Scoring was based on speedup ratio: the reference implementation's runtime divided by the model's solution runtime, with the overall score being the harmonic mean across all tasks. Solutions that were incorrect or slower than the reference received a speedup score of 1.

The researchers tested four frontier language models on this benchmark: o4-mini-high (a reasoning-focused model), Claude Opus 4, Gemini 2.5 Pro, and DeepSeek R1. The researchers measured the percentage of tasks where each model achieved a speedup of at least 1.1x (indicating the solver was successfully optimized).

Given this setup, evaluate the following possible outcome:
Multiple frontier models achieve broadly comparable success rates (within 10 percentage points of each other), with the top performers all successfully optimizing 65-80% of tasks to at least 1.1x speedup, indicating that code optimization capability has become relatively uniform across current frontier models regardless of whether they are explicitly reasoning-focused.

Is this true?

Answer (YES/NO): NO